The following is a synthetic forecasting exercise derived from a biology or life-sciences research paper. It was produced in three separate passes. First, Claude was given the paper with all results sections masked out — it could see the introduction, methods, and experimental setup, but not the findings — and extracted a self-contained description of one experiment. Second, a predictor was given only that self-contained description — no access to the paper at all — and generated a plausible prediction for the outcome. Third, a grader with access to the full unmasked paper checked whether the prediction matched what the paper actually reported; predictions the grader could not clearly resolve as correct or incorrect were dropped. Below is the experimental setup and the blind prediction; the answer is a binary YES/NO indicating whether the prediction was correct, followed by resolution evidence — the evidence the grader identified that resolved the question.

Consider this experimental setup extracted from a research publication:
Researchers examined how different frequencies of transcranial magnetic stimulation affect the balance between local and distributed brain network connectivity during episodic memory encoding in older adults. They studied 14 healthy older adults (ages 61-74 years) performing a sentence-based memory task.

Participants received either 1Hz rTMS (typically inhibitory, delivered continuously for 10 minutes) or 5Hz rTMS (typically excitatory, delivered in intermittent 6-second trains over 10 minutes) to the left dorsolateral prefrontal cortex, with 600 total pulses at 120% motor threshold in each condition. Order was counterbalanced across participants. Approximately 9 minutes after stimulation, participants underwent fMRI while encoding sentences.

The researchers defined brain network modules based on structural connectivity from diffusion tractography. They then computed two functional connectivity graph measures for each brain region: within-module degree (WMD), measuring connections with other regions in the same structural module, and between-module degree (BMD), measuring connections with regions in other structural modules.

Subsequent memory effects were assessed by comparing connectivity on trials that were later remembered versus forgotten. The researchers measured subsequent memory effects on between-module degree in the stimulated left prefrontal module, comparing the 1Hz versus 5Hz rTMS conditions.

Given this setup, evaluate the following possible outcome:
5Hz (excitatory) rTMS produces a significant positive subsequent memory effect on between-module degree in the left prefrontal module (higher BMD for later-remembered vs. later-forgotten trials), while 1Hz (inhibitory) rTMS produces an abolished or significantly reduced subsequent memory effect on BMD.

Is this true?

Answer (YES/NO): NO